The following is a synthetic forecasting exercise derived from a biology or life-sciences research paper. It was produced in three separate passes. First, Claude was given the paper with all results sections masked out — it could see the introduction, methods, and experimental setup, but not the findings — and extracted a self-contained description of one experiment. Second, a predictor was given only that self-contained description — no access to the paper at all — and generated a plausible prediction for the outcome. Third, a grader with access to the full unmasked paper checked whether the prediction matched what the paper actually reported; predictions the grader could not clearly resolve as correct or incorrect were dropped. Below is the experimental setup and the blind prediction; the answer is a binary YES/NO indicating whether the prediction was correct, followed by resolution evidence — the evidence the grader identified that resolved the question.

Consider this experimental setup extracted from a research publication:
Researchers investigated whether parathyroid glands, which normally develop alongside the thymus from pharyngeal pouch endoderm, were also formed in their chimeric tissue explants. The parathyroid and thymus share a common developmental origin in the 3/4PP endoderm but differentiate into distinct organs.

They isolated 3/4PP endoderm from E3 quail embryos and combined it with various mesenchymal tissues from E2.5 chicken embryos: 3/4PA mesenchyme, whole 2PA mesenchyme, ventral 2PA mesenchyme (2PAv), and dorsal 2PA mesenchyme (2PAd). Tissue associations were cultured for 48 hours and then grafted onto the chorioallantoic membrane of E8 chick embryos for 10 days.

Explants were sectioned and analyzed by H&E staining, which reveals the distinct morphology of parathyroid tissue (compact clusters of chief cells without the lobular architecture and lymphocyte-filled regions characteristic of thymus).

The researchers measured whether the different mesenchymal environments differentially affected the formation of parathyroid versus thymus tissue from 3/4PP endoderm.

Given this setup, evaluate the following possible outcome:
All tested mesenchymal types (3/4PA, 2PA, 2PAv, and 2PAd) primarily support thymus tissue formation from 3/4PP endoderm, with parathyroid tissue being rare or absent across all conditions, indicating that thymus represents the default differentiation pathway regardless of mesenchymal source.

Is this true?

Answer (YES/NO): NO